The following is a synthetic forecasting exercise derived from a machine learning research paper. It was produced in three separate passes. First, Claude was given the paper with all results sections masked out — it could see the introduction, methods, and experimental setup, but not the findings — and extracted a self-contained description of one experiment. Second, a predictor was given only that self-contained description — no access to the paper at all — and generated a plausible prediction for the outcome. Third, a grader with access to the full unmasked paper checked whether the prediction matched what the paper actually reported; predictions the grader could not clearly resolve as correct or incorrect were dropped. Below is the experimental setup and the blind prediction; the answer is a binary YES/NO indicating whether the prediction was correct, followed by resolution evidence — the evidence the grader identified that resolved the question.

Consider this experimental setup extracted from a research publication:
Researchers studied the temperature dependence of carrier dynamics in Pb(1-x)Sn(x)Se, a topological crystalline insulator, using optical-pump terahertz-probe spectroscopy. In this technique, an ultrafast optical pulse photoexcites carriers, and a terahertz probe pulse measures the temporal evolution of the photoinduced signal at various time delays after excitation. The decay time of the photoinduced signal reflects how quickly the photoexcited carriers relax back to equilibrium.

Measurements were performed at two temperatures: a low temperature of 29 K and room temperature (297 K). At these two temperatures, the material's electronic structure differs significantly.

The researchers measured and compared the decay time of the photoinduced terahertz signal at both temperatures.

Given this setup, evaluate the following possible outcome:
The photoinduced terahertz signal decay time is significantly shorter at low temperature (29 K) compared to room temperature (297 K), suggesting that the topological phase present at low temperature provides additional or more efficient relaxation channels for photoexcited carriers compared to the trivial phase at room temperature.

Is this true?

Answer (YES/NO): YES